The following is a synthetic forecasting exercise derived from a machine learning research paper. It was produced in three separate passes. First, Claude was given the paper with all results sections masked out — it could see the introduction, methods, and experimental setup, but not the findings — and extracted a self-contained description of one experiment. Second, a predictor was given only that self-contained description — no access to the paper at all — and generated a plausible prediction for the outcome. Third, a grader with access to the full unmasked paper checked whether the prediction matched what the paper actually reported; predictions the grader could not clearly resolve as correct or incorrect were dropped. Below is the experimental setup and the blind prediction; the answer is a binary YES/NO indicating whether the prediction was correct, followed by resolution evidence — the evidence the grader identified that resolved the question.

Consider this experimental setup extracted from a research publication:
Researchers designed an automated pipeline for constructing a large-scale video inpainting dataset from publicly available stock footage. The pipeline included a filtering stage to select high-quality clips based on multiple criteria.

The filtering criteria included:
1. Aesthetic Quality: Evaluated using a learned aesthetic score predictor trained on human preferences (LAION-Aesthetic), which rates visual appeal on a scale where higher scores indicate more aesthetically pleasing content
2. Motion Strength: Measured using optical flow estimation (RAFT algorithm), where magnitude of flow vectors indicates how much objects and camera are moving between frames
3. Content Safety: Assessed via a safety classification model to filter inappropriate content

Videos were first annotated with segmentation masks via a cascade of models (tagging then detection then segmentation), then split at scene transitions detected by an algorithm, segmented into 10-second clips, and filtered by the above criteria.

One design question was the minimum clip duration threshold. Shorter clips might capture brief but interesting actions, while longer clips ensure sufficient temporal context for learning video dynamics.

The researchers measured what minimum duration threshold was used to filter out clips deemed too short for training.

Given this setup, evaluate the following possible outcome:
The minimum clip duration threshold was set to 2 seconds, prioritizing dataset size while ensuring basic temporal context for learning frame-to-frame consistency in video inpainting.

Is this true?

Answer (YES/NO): NO